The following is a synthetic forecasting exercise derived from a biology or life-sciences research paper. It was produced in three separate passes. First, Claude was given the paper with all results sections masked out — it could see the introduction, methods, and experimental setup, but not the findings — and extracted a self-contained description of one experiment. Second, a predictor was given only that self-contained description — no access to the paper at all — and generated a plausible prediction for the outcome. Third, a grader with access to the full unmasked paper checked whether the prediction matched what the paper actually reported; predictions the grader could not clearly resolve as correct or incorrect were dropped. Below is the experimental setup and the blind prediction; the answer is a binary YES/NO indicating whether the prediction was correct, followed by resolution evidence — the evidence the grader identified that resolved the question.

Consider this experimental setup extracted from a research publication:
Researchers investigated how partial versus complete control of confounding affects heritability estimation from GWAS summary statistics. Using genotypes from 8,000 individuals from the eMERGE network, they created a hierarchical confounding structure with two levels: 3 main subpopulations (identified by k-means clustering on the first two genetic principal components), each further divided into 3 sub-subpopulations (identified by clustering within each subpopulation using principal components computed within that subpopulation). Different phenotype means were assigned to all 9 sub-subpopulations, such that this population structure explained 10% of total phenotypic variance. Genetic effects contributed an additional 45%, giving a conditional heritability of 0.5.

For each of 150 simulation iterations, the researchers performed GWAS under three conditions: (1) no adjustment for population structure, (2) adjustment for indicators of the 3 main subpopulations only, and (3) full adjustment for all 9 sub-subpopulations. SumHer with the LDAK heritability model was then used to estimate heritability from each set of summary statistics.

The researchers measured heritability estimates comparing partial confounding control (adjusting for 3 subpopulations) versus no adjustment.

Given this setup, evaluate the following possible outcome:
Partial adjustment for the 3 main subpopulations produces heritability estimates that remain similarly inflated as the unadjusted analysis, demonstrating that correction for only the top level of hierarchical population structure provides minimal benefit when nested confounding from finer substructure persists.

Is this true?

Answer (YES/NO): NO